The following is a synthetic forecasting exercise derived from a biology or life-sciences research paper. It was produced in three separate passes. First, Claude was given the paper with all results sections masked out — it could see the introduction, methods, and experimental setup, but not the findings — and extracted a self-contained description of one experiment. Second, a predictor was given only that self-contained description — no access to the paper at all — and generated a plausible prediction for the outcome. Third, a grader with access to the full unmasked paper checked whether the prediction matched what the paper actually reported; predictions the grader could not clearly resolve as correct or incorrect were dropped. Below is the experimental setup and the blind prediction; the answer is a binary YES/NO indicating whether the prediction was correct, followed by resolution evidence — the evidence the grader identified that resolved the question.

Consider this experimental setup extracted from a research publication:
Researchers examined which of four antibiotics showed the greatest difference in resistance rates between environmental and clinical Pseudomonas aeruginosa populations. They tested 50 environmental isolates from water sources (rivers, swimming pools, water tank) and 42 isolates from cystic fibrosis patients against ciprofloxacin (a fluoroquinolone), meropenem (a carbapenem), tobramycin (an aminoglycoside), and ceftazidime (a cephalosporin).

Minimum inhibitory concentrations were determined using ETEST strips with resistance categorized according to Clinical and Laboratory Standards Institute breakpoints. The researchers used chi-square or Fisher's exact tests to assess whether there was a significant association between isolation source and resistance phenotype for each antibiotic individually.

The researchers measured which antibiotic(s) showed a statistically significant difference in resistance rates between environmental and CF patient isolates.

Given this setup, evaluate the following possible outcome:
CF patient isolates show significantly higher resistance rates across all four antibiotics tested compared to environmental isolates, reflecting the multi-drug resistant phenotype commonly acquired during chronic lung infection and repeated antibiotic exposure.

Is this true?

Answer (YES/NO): YES